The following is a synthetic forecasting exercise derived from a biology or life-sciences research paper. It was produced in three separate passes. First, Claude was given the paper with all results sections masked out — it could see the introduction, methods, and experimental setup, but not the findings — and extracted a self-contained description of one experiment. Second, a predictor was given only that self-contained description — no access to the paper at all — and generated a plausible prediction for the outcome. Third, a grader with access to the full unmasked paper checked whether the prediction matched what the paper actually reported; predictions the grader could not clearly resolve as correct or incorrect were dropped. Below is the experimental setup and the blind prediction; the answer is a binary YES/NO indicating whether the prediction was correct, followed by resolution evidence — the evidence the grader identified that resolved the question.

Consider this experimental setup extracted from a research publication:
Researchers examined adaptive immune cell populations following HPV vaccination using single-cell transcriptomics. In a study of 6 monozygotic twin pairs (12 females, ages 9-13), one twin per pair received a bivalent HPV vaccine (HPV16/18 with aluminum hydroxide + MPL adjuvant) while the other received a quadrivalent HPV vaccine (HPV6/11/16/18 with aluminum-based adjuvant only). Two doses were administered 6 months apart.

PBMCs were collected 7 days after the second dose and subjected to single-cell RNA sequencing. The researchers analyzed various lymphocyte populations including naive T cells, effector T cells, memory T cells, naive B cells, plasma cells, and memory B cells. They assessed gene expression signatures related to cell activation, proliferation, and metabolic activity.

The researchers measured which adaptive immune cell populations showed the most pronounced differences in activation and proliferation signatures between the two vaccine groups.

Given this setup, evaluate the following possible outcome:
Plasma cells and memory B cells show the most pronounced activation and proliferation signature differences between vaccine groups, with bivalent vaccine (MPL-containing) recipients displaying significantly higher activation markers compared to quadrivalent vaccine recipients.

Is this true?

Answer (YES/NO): NO